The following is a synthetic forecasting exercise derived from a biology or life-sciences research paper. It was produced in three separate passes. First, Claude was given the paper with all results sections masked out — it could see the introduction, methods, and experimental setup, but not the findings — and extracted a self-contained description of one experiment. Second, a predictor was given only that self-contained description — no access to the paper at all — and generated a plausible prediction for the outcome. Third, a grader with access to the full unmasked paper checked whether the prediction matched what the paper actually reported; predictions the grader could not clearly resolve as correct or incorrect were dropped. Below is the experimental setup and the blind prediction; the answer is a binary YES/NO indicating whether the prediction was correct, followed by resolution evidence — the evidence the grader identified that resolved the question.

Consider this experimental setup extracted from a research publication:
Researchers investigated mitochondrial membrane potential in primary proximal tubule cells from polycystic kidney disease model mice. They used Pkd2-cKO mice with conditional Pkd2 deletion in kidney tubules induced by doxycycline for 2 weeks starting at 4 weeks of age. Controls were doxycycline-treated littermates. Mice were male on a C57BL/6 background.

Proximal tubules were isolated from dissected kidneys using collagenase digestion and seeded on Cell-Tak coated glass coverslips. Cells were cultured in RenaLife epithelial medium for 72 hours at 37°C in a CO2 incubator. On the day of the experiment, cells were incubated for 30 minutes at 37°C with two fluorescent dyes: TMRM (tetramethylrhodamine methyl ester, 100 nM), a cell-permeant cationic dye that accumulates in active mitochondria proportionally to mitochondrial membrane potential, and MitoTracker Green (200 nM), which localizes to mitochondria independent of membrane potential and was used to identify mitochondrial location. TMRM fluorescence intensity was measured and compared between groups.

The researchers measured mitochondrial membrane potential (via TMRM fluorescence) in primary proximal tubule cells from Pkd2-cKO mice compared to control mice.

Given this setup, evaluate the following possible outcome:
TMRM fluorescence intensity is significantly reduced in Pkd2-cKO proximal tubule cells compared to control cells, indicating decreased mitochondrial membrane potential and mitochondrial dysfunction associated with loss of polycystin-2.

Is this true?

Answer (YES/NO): NO